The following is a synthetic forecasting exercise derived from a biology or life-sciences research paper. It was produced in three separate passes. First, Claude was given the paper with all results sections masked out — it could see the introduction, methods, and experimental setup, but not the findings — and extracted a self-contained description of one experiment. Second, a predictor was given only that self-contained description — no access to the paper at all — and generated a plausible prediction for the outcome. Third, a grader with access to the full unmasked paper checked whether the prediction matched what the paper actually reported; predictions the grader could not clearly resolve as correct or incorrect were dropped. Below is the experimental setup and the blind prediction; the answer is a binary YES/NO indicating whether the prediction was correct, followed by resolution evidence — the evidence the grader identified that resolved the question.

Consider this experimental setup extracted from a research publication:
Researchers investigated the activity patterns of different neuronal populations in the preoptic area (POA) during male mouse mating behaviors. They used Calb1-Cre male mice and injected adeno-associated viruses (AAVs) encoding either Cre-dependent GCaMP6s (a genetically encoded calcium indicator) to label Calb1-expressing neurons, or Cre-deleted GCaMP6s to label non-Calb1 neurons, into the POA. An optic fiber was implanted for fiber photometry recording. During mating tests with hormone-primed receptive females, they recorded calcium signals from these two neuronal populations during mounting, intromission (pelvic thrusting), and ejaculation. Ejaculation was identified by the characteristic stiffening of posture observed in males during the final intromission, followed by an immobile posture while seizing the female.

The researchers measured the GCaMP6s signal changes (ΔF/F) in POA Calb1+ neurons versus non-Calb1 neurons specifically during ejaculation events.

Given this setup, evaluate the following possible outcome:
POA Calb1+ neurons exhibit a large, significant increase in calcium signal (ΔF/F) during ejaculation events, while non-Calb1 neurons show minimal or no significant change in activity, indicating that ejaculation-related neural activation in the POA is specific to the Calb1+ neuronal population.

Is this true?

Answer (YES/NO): YES